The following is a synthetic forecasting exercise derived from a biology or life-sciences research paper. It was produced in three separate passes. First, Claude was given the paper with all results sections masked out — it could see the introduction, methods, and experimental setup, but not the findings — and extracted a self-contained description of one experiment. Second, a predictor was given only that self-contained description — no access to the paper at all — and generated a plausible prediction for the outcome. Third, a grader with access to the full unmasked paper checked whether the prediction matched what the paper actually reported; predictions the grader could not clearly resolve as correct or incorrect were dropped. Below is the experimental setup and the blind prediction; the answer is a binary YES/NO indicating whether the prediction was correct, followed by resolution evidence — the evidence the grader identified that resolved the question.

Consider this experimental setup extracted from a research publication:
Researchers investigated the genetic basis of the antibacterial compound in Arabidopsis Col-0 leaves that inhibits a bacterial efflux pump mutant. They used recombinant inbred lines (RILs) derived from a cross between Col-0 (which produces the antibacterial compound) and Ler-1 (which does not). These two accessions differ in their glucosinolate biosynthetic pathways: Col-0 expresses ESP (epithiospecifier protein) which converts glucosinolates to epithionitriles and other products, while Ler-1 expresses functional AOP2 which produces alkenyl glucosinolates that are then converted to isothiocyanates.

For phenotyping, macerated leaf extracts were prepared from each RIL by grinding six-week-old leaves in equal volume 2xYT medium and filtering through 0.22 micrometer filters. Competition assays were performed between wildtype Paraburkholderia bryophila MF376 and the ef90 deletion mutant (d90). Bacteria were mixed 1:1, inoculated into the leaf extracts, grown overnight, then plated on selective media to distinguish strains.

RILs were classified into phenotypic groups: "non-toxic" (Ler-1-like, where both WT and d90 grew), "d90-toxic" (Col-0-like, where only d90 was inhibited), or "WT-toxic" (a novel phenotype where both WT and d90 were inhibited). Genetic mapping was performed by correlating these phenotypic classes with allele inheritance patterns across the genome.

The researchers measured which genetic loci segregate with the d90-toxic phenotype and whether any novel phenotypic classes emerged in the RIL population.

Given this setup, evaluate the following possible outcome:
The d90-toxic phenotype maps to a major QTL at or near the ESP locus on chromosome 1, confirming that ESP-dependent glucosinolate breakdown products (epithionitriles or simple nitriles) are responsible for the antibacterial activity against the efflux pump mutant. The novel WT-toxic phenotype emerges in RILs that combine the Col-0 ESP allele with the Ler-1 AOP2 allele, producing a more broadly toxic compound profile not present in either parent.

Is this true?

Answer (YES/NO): NO